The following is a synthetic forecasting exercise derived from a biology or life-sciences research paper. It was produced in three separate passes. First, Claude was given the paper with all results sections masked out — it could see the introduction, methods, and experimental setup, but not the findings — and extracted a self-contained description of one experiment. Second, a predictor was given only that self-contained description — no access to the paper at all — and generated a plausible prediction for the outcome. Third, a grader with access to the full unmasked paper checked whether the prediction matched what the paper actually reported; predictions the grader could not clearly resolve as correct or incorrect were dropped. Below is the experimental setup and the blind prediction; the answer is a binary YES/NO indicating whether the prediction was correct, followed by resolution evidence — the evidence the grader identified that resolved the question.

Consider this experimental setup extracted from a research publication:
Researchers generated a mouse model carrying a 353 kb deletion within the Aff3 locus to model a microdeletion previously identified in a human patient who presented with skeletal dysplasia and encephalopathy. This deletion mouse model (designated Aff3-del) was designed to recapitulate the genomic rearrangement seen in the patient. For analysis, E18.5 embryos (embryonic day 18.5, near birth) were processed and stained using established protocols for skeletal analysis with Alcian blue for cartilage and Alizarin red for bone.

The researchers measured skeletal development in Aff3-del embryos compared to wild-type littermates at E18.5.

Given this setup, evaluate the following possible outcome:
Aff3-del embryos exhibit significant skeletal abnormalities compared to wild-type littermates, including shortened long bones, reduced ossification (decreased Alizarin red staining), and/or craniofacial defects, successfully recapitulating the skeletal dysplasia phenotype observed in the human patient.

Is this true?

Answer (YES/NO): YES